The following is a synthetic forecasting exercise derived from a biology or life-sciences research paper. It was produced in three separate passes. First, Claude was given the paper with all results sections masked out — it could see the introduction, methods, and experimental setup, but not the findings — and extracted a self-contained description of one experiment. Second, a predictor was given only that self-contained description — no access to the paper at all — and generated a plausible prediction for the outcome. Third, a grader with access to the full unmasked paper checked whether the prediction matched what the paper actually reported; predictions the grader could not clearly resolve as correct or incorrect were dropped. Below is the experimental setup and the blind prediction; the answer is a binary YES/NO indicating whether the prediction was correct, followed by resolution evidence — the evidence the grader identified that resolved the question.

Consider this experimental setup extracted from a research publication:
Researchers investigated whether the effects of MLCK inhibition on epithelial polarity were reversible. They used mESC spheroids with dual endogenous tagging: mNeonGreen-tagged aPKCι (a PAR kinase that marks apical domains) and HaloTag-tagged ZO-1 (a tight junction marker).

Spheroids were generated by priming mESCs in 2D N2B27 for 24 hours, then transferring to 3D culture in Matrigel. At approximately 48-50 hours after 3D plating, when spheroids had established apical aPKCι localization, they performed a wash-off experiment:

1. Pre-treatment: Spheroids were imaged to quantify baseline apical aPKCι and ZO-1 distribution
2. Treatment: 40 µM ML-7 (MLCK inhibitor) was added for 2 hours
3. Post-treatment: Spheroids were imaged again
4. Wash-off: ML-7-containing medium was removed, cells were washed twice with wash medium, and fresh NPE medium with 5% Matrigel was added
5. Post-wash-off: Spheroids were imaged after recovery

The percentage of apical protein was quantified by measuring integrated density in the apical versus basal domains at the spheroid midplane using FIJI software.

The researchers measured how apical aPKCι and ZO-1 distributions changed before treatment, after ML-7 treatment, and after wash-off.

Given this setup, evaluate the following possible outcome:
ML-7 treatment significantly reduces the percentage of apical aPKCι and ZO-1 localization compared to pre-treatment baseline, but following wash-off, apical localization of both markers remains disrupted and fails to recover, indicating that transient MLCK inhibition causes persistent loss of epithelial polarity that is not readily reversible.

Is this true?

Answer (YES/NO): NO